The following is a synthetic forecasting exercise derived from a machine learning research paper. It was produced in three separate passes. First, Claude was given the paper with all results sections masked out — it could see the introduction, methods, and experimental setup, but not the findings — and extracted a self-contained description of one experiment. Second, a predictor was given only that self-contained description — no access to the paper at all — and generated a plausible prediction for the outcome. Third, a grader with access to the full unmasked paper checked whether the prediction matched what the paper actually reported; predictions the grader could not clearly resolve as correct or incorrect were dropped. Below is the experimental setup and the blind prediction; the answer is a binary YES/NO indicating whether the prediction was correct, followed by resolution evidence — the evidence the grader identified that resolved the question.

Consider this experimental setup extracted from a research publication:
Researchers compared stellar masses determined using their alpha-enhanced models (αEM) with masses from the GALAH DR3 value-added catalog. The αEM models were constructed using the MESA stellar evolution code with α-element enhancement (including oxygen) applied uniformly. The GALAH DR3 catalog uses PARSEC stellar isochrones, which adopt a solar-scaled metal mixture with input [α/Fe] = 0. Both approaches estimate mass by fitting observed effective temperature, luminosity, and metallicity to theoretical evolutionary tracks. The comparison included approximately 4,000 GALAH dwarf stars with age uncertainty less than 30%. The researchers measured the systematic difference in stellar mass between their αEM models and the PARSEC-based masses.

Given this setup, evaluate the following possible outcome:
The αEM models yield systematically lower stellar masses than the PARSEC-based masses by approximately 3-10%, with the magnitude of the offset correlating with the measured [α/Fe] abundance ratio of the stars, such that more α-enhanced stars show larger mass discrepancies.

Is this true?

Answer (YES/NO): NO